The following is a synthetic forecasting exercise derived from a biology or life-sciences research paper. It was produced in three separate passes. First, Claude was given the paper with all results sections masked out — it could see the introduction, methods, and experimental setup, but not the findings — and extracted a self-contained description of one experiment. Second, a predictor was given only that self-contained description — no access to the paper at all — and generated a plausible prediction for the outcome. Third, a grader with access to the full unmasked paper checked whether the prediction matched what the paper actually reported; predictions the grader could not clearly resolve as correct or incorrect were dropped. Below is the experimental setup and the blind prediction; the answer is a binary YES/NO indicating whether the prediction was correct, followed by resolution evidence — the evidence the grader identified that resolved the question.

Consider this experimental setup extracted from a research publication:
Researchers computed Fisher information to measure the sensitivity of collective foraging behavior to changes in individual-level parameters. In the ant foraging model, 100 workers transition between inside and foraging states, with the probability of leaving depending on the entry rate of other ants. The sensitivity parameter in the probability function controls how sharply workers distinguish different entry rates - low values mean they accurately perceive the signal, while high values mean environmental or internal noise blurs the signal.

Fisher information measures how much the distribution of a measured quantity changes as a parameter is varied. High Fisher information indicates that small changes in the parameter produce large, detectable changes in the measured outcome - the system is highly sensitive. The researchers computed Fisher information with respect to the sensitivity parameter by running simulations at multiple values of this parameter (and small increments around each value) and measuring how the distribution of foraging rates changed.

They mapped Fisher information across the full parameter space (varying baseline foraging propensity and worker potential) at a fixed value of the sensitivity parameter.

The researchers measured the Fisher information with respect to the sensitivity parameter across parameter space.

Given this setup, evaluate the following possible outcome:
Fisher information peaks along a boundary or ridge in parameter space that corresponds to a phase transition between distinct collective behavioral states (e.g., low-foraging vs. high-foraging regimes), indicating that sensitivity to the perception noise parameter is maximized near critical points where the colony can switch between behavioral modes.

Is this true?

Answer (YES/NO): YES